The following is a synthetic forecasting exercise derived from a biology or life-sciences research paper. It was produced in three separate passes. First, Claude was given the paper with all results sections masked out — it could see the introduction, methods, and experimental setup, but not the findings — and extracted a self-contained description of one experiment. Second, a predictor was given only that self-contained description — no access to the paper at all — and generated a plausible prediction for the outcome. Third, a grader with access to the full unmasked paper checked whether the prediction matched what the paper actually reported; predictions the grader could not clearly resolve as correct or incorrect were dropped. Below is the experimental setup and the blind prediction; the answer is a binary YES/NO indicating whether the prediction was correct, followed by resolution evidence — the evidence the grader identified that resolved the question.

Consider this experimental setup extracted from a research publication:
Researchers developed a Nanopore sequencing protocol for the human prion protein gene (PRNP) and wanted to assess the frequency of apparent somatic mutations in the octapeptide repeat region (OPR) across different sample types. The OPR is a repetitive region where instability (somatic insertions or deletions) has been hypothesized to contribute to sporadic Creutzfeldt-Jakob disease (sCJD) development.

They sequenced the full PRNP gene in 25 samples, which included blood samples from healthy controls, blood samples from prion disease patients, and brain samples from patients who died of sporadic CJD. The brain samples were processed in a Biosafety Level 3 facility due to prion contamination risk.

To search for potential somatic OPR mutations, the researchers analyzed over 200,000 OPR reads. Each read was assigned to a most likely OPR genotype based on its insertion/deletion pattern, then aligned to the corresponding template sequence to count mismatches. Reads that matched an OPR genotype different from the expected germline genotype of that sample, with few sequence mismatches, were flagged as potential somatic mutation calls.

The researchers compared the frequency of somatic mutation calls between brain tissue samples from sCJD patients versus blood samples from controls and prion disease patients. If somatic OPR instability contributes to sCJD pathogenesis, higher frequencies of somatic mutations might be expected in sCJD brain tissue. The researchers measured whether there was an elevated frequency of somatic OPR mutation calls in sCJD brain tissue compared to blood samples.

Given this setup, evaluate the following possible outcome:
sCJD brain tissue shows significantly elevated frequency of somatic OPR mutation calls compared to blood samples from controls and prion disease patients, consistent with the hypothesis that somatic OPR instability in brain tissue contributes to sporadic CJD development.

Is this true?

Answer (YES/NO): NO